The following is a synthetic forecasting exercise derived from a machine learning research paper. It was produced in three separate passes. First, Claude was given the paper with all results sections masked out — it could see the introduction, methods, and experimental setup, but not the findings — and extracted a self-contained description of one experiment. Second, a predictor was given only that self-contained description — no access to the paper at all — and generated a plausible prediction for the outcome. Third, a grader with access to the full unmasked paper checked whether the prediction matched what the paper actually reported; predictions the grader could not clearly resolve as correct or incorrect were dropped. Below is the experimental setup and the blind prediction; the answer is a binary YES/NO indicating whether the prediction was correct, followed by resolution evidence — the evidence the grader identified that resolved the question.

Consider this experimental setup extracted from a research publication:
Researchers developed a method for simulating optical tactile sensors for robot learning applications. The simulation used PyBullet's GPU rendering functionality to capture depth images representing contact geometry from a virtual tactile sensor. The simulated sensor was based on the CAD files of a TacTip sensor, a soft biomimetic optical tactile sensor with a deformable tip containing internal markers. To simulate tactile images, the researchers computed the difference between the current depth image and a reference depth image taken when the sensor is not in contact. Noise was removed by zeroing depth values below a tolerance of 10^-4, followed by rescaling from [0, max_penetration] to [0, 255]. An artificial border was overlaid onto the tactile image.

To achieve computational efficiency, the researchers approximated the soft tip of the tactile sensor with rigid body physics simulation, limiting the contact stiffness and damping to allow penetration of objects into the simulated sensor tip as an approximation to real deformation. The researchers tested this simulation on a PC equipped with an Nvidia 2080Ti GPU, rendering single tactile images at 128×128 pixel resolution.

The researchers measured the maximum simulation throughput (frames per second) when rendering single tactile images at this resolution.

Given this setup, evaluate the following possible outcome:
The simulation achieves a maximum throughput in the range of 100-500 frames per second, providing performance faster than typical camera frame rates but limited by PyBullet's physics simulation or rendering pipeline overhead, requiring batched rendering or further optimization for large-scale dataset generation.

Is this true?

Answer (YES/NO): NO